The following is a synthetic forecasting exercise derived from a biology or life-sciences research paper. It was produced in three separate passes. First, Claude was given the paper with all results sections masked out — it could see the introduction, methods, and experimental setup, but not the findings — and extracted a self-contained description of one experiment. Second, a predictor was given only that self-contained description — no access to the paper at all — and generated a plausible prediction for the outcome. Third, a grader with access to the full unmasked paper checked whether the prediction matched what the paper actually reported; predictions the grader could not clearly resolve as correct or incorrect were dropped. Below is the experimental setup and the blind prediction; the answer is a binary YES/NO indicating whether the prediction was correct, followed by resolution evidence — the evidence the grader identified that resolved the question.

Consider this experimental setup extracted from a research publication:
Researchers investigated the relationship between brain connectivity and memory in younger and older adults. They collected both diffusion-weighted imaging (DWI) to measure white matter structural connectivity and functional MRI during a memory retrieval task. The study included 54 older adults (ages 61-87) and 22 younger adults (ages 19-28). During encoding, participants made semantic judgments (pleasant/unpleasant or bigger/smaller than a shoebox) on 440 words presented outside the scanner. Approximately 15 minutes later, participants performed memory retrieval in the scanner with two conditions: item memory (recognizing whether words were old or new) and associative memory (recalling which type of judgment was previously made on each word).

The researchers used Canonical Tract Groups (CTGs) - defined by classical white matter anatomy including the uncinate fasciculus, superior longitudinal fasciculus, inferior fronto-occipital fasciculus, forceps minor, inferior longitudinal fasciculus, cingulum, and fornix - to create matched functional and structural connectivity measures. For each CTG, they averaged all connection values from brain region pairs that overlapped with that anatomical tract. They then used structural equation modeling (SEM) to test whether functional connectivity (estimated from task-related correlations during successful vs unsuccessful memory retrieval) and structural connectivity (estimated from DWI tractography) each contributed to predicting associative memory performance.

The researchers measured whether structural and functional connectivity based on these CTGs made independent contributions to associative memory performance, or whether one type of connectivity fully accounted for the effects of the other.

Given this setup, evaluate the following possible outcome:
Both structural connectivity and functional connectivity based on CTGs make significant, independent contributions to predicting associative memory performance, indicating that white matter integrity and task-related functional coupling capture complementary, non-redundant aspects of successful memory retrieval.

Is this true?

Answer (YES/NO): YES